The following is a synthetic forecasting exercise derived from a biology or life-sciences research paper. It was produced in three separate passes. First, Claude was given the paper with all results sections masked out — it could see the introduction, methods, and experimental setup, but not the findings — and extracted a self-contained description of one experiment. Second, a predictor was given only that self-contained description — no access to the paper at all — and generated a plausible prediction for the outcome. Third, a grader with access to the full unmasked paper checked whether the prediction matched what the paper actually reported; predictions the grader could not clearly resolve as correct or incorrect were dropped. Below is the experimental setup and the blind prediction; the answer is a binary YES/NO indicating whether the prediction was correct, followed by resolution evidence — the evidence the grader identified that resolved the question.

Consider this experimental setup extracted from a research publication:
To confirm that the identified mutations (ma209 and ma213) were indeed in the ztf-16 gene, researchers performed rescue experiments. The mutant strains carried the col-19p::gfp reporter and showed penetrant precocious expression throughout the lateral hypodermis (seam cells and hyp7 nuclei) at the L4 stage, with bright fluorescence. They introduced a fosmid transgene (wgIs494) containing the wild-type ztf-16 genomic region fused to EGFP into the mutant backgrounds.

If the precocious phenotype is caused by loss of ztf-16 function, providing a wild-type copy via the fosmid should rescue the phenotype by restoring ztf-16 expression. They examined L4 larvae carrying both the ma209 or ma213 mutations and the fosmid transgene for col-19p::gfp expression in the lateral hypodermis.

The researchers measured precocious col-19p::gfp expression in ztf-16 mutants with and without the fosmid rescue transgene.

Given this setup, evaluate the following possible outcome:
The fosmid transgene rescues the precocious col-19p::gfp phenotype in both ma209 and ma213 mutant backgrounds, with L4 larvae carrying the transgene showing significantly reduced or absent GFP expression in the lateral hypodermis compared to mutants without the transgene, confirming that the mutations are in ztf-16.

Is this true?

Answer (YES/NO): YES